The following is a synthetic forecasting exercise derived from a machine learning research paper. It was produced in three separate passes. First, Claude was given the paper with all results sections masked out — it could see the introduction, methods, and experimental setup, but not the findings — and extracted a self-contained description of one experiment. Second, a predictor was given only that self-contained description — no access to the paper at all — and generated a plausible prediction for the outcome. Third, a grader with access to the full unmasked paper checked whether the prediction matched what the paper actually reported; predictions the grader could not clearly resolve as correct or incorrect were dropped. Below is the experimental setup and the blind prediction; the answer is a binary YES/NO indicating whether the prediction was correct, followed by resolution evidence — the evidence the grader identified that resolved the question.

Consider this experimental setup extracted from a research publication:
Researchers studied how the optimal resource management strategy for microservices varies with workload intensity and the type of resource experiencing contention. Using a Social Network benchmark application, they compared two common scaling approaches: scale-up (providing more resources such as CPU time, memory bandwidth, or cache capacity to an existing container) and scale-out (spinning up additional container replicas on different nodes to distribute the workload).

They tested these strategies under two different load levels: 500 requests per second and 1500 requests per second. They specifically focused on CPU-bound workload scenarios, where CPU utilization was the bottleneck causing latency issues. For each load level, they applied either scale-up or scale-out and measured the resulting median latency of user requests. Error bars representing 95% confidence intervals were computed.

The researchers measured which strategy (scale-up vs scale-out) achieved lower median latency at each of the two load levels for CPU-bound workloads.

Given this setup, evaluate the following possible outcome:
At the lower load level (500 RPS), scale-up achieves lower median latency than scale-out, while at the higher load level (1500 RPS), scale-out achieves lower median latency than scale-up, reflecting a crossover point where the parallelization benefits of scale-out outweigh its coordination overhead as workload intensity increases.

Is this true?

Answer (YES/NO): YES